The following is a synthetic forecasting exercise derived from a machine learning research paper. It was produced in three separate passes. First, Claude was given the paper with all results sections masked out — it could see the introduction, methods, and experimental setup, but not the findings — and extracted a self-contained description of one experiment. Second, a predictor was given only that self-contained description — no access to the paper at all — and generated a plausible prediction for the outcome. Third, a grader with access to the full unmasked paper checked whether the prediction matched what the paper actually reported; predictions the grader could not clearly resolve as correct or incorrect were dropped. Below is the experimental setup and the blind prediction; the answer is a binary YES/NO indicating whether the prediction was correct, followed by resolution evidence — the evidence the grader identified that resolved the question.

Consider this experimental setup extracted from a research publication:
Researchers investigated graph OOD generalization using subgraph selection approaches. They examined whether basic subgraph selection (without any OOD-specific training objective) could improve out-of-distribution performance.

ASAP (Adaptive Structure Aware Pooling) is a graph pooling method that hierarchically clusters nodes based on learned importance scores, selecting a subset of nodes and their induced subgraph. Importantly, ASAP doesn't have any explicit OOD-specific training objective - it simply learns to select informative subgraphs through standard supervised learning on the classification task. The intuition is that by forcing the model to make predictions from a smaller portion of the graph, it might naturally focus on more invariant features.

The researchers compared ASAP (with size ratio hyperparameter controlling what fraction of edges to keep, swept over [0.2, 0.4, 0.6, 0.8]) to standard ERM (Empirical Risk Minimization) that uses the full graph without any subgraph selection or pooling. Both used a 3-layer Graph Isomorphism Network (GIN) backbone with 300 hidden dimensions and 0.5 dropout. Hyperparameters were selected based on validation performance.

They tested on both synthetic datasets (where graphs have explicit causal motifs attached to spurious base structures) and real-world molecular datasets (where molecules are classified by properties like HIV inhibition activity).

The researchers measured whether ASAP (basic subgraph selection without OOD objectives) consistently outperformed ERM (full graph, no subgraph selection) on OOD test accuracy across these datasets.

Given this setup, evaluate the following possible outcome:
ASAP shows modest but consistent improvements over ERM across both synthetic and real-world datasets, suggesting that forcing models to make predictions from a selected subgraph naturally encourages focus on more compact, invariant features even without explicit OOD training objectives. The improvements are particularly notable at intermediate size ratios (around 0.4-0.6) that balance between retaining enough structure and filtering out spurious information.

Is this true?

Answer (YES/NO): NO